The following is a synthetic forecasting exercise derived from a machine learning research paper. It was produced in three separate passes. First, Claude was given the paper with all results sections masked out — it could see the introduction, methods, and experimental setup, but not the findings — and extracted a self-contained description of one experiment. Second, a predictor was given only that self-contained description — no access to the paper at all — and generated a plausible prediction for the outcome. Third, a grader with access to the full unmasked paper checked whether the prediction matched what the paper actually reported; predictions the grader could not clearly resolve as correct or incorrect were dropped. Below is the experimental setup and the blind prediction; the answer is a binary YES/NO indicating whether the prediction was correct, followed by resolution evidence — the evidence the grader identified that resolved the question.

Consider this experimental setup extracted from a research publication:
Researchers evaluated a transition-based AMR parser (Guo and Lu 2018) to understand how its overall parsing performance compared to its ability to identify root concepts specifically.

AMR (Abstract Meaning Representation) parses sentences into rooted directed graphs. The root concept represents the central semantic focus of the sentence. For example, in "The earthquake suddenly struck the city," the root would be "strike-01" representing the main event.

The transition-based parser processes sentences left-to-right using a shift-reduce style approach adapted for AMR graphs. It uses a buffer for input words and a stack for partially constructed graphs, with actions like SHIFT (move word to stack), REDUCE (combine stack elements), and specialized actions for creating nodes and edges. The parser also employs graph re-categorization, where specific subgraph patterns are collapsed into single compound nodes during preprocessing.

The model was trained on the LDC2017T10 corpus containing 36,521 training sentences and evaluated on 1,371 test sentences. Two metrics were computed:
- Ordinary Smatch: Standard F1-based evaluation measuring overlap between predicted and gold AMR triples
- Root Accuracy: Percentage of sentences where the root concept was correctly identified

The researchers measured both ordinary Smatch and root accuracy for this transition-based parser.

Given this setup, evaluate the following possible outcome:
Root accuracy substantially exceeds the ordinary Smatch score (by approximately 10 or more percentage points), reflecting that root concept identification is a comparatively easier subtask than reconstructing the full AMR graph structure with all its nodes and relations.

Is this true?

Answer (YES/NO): NO